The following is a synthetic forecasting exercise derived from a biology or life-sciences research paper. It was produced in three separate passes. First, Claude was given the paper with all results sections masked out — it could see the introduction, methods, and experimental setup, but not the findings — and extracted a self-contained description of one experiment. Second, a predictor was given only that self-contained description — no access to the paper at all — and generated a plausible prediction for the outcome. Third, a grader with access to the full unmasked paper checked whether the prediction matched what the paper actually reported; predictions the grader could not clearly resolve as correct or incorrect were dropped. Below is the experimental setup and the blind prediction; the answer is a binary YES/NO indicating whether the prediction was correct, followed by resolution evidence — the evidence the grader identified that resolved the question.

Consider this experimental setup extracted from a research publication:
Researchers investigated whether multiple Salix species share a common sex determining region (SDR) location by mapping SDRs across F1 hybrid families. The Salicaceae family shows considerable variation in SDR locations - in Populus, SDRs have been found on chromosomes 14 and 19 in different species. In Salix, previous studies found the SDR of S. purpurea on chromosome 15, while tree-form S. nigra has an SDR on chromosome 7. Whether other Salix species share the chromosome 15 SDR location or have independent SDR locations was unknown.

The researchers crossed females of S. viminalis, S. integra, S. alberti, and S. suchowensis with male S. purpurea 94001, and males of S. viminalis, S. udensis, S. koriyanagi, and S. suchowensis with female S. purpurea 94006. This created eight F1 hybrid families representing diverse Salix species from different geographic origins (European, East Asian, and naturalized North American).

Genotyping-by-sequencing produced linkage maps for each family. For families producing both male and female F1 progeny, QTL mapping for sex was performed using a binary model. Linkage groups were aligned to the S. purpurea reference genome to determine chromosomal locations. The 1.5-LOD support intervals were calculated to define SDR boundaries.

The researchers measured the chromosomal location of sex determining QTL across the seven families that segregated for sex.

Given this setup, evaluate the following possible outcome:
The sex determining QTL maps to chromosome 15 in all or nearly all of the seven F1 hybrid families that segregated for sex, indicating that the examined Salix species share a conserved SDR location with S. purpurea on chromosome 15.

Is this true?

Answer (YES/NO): YES